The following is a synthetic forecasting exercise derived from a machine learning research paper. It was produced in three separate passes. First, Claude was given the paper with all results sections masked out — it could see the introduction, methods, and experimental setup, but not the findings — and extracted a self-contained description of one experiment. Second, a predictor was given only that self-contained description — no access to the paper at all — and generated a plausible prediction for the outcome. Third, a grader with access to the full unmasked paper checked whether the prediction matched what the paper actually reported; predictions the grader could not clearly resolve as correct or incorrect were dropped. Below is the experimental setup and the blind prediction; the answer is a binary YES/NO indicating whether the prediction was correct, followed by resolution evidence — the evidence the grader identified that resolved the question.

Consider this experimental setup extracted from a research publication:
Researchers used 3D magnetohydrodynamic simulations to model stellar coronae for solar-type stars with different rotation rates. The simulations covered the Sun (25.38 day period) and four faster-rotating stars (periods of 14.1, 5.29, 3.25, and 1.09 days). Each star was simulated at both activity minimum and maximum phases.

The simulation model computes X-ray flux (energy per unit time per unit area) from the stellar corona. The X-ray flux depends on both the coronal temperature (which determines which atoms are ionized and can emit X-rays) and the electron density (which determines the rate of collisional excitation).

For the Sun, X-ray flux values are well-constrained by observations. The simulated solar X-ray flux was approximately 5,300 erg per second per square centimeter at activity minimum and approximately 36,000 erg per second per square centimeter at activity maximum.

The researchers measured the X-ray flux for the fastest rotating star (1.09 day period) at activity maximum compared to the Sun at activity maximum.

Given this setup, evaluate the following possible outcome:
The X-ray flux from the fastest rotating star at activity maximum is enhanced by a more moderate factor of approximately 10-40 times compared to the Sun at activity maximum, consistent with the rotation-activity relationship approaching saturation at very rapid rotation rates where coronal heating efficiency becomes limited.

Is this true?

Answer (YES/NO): NO